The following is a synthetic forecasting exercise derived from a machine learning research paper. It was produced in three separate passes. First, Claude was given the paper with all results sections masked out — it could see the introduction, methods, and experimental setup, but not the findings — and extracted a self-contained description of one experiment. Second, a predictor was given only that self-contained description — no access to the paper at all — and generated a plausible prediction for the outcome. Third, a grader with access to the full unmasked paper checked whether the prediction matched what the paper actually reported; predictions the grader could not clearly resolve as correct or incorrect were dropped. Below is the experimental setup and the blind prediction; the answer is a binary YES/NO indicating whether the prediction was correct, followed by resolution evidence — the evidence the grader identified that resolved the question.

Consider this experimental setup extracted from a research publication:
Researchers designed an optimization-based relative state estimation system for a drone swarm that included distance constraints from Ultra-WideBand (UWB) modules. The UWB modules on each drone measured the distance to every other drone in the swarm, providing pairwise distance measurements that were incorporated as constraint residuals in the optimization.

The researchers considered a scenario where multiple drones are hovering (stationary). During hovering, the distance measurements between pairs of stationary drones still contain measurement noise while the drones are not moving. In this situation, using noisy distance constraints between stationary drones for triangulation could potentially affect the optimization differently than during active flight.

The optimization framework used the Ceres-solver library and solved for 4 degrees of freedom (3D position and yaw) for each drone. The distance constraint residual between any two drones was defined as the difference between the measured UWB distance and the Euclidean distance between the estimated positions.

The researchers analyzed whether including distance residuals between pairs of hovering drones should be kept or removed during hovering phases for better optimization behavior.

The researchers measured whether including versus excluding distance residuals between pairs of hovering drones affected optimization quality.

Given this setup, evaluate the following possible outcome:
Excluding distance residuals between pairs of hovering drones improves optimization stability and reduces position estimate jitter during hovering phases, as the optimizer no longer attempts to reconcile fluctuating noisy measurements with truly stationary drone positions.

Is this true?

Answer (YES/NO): YES